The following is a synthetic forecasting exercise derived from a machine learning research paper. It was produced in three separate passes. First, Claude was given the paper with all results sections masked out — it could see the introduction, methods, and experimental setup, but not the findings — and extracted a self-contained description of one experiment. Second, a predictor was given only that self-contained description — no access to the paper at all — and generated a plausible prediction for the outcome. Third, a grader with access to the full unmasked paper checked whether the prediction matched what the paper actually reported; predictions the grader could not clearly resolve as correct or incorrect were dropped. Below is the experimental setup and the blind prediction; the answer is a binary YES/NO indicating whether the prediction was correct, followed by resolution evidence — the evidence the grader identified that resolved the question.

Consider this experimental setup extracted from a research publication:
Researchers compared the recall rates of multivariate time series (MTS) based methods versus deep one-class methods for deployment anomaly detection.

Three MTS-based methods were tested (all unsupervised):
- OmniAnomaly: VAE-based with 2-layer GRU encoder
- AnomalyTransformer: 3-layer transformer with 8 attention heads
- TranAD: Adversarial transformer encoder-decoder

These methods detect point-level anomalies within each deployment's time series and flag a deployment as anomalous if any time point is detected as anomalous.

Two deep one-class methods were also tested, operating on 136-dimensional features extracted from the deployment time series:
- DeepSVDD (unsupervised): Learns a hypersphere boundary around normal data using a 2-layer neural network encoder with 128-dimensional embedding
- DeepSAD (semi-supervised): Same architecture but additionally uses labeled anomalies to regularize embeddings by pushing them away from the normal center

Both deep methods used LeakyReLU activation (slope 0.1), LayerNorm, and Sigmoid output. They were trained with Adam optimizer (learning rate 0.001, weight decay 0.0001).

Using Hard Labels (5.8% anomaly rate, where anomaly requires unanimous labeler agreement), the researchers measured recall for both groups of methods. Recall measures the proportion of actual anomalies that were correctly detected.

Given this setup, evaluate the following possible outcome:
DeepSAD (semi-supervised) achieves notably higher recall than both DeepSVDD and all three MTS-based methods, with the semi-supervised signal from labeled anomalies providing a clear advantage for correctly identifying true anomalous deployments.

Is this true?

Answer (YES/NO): NO